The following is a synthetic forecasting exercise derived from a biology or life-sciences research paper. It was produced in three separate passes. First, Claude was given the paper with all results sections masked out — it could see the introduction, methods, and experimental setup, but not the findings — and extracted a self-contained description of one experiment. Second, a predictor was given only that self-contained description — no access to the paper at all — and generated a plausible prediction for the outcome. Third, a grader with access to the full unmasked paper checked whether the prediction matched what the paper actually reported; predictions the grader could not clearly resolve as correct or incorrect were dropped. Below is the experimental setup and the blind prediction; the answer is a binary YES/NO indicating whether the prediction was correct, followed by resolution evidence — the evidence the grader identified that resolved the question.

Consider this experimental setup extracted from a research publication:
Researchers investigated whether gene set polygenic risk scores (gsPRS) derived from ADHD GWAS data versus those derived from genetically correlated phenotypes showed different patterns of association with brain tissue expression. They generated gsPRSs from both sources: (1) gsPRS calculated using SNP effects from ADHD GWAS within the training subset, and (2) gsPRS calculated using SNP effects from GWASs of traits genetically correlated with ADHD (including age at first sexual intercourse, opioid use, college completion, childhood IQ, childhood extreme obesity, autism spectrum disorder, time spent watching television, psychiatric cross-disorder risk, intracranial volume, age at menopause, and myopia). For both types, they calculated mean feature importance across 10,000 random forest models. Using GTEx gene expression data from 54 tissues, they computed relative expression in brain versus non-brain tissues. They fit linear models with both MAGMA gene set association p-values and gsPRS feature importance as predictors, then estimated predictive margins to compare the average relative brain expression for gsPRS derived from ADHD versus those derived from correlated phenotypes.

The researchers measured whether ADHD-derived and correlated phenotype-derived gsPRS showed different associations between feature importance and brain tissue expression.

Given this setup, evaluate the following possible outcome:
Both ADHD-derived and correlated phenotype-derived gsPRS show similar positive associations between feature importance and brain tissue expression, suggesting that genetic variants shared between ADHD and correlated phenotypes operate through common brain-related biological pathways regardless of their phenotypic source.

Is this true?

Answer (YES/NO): NO